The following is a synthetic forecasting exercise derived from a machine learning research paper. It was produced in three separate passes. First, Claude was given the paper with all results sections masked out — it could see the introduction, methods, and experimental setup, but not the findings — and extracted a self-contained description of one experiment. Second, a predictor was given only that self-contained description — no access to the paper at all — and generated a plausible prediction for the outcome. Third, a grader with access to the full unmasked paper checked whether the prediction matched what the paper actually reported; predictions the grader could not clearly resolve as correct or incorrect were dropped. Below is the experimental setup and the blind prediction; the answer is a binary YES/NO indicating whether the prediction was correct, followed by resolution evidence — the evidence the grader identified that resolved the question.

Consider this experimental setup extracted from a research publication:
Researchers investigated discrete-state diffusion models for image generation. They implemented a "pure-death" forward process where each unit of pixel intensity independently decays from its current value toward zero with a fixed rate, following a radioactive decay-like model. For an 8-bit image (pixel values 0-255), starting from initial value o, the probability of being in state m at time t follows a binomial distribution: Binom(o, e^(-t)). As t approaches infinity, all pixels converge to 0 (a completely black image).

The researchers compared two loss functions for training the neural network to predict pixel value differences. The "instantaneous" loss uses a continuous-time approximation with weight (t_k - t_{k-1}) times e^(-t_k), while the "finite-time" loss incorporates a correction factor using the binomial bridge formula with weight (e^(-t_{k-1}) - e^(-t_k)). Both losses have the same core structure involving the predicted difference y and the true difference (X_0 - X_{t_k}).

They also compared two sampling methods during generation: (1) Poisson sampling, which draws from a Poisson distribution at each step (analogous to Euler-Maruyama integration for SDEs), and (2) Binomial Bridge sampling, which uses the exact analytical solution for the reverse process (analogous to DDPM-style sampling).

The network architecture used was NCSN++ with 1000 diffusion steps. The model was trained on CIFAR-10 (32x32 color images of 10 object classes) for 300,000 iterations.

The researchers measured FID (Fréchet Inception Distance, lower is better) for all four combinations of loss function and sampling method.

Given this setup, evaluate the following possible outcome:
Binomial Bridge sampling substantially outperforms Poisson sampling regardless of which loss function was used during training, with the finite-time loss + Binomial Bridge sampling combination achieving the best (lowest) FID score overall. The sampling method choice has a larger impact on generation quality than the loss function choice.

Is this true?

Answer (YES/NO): NO